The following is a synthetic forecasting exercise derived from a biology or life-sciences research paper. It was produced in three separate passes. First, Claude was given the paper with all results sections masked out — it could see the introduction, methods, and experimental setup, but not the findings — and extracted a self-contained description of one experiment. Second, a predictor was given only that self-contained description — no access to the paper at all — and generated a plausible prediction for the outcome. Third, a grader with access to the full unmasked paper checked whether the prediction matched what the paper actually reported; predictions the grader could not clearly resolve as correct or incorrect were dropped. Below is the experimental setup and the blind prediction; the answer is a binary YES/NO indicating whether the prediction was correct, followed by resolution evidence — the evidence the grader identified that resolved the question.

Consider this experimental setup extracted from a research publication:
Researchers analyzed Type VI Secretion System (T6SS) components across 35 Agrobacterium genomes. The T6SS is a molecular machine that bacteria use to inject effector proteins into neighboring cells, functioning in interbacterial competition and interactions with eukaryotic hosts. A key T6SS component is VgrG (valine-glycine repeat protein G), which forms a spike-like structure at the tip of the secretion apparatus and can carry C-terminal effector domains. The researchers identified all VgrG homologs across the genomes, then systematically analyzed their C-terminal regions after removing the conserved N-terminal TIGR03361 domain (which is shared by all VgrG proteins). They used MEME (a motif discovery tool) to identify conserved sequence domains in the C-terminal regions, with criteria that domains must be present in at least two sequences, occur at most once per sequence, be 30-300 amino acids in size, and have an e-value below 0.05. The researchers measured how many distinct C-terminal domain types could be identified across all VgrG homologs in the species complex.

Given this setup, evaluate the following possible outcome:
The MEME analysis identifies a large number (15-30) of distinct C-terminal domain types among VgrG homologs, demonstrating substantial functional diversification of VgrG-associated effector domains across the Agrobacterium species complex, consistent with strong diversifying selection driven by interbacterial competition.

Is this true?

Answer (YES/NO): NO